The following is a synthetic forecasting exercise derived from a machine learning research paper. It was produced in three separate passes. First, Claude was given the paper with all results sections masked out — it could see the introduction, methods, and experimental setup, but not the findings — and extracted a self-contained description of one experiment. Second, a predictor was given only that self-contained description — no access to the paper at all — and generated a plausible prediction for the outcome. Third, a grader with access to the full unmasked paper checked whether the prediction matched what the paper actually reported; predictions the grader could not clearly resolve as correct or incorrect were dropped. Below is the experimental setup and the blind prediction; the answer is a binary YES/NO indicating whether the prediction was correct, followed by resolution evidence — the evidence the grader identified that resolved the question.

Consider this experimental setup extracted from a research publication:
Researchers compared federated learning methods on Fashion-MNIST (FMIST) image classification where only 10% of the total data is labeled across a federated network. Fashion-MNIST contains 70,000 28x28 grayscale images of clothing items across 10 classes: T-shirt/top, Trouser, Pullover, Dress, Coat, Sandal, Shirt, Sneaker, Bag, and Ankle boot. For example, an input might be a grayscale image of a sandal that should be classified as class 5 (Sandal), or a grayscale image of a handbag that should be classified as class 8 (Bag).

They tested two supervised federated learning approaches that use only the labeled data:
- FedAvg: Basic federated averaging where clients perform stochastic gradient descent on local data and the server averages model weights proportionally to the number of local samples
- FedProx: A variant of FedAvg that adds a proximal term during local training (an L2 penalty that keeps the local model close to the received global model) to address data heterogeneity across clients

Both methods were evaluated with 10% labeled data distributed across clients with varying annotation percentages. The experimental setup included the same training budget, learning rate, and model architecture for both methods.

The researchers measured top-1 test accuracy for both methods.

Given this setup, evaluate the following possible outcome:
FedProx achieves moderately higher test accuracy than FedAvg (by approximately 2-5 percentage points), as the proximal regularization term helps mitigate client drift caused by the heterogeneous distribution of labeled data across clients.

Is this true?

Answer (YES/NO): NO